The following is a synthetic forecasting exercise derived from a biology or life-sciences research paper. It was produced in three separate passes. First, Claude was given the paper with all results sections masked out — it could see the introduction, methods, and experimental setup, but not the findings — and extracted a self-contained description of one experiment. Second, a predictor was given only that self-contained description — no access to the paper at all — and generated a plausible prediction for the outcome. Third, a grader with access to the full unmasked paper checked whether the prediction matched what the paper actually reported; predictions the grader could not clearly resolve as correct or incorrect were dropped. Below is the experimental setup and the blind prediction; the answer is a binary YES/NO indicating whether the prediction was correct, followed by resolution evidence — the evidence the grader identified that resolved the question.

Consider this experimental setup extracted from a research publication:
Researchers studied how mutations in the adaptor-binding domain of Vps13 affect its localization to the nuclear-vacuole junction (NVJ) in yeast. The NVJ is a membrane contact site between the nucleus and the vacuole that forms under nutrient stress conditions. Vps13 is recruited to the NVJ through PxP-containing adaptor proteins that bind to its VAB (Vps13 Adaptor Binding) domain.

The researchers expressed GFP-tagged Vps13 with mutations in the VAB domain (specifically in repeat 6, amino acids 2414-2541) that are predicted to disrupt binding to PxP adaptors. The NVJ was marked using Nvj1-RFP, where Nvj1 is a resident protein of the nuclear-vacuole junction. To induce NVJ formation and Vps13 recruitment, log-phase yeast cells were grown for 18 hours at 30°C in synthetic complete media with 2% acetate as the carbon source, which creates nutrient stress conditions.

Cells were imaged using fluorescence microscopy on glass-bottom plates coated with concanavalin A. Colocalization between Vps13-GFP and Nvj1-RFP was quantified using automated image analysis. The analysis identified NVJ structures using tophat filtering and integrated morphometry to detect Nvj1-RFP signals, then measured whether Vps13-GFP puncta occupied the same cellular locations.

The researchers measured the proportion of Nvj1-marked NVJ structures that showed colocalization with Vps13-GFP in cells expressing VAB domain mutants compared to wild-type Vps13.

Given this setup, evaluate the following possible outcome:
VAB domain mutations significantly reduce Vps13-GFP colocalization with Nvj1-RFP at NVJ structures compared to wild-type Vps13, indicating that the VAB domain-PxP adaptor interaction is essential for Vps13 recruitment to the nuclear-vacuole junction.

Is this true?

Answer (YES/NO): YES